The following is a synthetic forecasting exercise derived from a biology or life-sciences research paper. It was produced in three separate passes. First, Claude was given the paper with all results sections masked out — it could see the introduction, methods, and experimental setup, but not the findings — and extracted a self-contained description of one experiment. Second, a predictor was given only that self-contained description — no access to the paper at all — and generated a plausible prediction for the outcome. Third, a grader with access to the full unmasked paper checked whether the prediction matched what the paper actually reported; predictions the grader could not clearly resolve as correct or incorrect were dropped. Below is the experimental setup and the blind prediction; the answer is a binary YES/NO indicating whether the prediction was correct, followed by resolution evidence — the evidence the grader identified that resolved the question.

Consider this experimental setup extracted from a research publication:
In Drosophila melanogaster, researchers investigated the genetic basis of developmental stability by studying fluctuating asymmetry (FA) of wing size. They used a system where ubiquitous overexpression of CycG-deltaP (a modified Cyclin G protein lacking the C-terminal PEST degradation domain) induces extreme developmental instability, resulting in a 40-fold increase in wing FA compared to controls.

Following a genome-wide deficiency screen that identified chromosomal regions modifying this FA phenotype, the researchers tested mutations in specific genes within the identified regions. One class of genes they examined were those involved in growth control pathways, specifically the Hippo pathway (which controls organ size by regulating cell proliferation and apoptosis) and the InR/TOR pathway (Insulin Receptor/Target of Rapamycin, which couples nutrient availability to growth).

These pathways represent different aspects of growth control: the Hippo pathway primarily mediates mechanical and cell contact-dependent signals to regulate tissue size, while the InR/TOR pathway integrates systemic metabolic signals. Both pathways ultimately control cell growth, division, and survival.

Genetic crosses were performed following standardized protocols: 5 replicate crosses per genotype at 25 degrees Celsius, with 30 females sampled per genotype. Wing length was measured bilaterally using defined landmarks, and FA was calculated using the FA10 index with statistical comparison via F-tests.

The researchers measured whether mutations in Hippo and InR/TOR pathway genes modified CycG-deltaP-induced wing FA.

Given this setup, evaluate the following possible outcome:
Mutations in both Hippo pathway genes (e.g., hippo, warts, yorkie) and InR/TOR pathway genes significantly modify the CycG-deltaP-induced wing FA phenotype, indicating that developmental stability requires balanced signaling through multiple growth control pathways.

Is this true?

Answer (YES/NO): YES